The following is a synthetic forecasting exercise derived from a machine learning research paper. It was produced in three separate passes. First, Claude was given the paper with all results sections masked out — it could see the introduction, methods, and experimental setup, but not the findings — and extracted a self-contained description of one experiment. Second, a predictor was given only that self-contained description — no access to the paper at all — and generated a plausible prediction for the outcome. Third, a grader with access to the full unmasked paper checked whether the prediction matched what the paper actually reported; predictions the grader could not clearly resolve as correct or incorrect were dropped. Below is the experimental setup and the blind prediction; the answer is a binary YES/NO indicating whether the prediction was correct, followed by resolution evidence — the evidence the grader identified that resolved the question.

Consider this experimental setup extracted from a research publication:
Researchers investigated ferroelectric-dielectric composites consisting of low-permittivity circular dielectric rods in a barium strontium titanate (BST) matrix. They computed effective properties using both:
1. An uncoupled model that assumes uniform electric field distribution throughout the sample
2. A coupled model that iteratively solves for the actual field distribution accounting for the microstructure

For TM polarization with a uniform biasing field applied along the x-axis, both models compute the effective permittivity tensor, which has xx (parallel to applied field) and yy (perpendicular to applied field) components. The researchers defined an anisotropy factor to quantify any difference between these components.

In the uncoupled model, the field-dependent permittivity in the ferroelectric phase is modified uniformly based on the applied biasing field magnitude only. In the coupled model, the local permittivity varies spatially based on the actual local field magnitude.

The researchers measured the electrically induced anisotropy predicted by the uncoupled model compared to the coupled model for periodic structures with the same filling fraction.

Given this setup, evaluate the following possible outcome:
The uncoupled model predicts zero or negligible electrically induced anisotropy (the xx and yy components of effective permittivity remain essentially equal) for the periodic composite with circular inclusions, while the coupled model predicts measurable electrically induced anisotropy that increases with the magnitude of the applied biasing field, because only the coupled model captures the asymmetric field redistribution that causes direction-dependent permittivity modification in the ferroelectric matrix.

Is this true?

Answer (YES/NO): NO